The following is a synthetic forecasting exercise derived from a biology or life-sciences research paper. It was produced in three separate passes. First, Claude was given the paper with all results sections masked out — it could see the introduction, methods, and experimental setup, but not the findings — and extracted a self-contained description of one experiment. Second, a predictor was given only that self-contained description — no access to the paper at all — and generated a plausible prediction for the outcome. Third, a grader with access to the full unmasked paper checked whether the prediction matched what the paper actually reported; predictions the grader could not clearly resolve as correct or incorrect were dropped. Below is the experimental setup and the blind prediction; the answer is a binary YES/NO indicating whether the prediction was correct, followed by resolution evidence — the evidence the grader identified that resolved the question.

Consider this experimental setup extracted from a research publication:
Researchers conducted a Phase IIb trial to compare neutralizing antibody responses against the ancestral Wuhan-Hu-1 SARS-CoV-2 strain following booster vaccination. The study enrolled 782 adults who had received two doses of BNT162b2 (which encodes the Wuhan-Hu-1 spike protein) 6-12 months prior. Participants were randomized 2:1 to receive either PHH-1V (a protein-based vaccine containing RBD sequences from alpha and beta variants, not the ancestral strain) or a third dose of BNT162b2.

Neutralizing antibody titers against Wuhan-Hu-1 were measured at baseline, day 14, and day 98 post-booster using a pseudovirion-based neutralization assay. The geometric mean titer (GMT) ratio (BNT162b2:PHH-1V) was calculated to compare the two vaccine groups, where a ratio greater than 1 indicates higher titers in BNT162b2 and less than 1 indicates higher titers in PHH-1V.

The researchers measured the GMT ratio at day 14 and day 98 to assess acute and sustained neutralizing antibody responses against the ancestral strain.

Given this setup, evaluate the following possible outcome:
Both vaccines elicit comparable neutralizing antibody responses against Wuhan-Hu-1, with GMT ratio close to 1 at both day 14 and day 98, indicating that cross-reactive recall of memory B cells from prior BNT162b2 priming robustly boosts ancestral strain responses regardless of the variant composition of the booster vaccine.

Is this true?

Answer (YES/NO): NO